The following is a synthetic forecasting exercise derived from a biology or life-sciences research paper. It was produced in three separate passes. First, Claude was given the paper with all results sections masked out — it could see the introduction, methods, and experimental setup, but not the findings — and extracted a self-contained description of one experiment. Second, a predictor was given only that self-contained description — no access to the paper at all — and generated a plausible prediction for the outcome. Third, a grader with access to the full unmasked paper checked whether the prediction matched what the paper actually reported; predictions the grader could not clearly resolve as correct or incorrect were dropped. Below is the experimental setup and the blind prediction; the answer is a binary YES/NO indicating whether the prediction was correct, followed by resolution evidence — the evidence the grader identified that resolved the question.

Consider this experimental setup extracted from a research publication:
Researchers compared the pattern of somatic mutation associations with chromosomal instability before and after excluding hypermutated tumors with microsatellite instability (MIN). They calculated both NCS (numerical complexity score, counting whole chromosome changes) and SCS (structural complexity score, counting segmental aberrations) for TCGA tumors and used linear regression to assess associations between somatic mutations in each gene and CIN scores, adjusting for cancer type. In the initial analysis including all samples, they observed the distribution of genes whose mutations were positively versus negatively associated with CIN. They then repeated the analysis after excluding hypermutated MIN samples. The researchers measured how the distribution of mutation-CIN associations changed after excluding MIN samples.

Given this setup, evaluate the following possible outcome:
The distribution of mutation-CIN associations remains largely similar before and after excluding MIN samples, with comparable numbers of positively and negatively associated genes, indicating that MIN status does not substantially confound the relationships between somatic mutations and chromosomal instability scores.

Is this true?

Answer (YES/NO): NO